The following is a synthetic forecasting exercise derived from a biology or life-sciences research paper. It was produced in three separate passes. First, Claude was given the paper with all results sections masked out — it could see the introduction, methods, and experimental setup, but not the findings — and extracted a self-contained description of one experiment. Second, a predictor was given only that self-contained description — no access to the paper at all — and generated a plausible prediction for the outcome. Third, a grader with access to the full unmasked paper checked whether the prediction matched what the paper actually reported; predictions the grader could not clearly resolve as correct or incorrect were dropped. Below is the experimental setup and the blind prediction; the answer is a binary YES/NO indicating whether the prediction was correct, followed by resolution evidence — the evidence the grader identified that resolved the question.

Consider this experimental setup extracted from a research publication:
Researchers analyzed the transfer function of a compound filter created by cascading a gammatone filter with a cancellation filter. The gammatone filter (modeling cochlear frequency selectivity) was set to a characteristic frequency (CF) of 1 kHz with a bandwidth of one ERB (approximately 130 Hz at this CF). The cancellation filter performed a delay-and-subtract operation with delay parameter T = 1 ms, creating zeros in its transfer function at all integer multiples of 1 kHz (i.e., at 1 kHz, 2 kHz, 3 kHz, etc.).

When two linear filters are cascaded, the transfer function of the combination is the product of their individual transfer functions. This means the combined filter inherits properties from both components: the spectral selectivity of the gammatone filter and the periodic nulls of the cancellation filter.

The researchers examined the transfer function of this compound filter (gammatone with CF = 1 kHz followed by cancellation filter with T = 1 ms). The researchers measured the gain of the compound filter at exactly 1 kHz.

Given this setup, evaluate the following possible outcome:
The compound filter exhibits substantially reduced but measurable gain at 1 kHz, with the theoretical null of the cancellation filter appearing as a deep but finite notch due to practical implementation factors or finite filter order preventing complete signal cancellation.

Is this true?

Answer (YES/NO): NO